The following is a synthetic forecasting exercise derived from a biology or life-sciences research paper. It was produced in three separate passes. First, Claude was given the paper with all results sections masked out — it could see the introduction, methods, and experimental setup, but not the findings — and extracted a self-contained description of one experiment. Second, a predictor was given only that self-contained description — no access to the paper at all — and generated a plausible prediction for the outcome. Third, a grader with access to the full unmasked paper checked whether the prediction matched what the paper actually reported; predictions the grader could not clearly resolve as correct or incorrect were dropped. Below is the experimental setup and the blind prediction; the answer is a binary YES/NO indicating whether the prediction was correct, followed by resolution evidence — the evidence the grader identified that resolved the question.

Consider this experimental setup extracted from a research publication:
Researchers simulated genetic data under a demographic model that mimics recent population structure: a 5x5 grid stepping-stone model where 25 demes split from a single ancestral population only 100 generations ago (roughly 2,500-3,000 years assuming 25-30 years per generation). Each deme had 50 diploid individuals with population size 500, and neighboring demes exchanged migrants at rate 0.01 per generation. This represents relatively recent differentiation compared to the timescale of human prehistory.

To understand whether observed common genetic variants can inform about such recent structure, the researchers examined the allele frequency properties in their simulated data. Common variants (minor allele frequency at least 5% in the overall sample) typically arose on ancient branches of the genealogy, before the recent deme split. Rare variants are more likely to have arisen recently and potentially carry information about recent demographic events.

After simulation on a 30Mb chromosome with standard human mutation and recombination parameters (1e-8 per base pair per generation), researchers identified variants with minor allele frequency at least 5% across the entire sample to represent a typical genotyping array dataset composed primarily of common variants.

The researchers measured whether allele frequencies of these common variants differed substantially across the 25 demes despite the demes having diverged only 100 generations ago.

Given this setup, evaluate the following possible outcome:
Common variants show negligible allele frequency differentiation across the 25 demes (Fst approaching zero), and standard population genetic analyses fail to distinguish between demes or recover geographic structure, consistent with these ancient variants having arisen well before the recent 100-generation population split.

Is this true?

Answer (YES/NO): YES